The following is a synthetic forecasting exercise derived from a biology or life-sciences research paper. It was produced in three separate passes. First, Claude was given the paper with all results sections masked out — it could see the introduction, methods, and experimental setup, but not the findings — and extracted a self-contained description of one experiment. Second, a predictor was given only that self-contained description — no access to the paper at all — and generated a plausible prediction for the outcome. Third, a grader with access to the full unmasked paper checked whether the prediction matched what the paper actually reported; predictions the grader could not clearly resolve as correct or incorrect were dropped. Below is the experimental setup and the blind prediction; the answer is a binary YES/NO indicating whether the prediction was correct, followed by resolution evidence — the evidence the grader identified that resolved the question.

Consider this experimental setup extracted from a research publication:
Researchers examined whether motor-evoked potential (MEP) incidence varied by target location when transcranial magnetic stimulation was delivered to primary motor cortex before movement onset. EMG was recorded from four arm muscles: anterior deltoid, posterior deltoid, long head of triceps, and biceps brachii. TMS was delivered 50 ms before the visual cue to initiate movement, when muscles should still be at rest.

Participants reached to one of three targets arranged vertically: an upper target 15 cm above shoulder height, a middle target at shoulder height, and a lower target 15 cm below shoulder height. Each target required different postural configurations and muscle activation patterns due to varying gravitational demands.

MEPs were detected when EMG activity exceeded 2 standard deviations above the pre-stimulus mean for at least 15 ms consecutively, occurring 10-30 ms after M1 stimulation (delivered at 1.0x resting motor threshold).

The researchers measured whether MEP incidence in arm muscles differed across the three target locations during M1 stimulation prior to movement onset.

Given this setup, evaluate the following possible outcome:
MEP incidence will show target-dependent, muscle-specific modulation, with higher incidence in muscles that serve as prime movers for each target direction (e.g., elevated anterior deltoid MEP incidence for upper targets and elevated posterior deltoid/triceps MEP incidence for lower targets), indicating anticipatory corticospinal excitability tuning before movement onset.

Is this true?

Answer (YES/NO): NO